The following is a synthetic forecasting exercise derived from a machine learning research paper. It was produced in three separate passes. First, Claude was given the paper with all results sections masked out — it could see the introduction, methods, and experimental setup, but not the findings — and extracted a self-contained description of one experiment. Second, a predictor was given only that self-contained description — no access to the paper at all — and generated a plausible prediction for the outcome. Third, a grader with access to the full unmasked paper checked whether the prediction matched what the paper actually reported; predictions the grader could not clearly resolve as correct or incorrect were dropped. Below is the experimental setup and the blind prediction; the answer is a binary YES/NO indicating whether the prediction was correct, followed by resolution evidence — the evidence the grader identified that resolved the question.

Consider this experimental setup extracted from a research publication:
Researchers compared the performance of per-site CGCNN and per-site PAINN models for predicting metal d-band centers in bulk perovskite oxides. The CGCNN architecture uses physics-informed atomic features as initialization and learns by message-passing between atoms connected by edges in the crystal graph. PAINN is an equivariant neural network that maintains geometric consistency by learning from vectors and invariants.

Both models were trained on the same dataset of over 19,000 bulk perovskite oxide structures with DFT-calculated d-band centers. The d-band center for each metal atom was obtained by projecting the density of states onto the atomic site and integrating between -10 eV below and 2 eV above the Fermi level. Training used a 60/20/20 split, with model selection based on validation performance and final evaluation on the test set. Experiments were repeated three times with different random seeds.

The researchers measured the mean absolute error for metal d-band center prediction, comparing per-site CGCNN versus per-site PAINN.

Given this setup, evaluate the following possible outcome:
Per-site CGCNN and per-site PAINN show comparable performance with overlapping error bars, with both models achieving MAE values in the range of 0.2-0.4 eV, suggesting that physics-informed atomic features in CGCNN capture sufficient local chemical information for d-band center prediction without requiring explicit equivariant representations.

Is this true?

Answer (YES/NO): NO